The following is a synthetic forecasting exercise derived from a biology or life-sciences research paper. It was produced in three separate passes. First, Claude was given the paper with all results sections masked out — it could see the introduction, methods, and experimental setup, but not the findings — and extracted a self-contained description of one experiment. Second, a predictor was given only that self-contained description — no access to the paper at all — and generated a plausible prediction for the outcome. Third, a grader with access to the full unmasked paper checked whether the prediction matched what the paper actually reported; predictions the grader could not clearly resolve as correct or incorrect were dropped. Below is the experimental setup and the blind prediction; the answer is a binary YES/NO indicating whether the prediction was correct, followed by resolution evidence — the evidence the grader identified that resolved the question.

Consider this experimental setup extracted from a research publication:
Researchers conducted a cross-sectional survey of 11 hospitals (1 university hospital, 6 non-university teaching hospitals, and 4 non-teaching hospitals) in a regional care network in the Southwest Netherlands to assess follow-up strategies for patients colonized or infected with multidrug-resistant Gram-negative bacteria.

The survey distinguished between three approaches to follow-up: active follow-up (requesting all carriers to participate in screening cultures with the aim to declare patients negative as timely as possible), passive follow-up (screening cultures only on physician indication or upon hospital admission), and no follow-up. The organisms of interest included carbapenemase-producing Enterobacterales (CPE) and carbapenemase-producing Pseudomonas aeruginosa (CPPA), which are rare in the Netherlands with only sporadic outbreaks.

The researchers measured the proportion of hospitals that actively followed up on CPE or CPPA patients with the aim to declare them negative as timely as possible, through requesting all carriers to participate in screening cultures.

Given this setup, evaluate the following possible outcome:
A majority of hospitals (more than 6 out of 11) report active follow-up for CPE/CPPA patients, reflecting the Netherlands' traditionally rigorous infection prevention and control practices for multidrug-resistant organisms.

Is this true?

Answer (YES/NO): NO